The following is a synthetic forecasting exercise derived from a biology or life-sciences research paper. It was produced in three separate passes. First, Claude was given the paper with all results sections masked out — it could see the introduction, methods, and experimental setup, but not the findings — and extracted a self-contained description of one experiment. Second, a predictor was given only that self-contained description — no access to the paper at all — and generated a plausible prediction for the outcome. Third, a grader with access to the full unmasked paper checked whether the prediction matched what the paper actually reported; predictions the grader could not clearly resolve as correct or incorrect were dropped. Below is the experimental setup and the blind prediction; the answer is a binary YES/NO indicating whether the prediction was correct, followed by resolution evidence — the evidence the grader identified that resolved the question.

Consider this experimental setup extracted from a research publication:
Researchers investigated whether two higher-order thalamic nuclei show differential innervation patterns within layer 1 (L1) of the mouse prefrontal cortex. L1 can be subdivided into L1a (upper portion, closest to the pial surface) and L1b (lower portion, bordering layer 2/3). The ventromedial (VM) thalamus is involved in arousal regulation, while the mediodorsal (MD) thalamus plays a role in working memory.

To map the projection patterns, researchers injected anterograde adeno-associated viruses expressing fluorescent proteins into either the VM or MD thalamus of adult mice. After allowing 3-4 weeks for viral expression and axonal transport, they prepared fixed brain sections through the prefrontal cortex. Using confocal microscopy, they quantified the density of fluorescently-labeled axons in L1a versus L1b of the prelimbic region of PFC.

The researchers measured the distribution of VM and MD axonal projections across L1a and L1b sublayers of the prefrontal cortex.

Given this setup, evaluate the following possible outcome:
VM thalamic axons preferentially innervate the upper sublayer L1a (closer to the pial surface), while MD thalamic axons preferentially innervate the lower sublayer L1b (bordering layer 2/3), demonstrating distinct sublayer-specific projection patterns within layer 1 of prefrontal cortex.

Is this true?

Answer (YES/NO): YES